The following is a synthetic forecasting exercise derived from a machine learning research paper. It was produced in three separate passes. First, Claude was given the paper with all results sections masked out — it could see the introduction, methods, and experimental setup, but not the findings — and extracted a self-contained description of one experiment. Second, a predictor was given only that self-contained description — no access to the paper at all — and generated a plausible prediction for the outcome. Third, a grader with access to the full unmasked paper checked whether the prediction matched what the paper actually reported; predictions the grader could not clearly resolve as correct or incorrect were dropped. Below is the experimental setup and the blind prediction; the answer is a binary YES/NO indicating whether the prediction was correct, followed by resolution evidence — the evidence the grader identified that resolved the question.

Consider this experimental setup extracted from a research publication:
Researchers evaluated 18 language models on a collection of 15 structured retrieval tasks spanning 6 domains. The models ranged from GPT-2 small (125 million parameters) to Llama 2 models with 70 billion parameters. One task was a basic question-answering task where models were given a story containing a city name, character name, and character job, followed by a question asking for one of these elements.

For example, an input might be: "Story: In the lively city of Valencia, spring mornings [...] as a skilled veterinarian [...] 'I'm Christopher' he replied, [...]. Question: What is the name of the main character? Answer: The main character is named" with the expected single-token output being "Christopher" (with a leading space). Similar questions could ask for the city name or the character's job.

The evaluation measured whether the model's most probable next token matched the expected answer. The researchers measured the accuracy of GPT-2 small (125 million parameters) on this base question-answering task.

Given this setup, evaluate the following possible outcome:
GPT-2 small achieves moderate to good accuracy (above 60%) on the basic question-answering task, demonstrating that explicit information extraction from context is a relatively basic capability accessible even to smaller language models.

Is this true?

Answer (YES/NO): YES